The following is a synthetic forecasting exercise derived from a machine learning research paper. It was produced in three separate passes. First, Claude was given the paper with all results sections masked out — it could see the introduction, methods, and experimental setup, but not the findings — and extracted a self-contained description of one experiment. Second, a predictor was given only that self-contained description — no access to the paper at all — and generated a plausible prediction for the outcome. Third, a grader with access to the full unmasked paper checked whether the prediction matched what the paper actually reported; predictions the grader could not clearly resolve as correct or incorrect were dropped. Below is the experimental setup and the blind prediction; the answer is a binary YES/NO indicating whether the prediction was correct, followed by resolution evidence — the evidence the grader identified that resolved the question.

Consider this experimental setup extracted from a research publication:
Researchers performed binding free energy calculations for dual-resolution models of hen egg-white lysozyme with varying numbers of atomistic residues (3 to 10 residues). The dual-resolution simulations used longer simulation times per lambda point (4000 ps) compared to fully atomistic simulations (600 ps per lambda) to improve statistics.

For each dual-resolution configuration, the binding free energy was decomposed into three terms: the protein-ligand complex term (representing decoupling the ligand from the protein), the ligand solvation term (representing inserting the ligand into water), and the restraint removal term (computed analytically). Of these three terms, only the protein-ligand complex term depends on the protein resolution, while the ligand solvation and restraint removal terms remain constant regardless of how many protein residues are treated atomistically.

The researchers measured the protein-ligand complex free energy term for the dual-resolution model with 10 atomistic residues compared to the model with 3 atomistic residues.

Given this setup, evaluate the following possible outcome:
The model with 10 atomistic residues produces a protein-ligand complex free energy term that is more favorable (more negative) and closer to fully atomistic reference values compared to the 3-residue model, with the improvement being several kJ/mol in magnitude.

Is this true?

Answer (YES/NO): NO